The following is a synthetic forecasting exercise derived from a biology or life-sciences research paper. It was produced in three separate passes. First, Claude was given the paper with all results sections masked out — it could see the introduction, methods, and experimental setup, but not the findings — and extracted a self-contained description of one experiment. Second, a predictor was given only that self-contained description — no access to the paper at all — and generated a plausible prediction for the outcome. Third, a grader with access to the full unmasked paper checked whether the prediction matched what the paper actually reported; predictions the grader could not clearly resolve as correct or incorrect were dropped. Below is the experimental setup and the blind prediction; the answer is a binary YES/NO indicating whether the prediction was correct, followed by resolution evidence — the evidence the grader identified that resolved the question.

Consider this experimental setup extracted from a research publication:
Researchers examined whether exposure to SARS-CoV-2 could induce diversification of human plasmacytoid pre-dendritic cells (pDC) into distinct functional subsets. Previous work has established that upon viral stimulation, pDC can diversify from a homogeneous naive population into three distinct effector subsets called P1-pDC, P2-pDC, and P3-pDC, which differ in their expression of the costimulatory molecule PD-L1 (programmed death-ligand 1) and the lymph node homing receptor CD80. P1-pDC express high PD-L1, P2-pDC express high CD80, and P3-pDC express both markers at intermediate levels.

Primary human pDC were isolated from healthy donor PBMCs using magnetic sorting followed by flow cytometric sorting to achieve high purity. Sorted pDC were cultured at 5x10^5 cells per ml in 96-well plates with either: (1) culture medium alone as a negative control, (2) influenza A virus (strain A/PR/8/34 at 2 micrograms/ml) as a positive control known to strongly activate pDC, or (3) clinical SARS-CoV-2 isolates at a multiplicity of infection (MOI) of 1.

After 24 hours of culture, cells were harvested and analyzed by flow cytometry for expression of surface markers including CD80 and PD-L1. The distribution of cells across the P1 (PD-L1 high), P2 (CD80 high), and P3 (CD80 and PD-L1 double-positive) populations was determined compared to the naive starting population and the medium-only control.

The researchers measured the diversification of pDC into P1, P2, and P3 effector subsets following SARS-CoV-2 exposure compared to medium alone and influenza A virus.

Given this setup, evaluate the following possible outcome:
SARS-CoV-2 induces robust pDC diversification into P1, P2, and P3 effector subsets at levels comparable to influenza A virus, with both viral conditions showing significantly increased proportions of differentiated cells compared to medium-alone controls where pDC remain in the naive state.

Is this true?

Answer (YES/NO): YES